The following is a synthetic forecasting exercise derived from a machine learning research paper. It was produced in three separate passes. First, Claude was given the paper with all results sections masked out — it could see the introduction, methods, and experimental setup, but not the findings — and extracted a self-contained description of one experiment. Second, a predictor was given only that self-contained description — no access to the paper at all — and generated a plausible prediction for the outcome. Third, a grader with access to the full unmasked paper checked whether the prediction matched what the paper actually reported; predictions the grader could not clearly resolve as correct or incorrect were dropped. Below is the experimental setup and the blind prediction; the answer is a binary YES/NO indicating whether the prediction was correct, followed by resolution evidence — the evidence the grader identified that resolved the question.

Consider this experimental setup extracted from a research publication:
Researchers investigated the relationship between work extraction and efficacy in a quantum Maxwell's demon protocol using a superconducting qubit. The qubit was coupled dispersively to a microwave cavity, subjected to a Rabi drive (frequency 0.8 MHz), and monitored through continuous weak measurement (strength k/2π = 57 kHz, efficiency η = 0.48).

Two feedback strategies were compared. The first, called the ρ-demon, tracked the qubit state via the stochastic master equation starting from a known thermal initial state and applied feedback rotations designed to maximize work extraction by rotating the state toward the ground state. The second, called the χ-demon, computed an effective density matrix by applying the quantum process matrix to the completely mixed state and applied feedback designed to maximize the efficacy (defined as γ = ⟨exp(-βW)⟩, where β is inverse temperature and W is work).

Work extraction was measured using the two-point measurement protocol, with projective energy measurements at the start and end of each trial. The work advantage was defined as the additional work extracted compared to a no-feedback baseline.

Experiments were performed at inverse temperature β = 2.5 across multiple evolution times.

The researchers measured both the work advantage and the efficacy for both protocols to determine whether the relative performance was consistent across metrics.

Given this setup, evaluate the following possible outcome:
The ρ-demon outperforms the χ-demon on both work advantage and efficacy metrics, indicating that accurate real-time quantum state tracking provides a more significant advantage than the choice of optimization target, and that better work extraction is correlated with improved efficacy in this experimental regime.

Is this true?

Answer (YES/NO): NO